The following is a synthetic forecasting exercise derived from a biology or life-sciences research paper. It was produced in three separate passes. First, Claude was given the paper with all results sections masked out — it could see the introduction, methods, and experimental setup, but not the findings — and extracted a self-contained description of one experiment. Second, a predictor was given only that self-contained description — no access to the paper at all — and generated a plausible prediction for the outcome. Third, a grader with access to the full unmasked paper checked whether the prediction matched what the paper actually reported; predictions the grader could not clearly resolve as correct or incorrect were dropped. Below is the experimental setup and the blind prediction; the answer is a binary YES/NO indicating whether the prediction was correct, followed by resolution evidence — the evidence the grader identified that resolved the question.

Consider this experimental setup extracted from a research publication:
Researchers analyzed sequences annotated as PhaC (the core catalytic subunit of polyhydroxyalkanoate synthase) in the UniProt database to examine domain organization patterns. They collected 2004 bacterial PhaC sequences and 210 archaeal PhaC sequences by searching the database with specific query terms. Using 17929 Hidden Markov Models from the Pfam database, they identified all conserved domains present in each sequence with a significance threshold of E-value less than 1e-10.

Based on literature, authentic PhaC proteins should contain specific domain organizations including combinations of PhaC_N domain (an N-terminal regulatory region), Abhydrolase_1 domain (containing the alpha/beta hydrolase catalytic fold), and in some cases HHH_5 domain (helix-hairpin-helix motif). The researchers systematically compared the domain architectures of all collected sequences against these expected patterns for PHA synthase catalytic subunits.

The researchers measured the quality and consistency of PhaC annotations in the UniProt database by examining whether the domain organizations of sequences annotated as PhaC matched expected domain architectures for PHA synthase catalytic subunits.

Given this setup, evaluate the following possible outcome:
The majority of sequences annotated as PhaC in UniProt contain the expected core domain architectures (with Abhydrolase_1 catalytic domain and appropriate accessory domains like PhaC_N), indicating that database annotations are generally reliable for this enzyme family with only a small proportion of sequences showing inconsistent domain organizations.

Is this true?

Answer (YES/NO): NO